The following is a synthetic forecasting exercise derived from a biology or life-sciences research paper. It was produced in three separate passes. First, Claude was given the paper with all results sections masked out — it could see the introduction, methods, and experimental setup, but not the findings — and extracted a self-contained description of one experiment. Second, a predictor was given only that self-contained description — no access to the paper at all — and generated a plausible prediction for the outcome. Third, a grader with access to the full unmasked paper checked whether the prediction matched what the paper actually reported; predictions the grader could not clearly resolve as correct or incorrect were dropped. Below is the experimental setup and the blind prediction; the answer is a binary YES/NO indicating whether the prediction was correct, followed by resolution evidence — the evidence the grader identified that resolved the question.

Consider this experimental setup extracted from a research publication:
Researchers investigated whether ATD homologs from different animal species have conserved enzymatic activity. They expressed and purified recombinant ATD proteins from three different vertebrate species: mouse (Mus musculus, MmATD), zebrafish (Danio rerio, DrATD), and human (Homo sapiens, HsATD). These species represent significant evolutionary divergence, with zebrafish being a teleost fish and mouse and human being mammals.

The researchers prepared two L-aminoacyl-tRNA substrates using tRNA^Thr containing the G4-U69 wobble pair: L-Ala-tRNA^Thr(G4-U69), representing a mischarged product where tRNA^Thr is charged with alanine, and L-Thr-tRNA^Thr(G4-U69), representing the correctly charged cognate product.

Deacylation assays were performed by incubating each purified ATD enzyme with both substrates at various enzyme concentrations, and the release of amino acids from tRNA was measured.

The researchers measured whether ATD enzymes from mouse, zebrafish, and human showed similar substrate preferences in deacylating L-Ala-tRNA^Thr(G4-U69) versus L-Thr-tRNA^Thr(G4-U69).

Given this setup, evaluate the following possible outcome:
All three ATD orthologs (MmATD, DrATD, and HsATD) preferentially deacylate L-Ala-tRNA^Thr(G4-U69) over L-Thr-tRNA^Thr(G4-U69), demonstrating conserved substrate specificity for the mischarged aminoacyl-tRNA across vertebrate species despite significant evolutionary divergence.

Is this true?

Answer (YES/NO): YES